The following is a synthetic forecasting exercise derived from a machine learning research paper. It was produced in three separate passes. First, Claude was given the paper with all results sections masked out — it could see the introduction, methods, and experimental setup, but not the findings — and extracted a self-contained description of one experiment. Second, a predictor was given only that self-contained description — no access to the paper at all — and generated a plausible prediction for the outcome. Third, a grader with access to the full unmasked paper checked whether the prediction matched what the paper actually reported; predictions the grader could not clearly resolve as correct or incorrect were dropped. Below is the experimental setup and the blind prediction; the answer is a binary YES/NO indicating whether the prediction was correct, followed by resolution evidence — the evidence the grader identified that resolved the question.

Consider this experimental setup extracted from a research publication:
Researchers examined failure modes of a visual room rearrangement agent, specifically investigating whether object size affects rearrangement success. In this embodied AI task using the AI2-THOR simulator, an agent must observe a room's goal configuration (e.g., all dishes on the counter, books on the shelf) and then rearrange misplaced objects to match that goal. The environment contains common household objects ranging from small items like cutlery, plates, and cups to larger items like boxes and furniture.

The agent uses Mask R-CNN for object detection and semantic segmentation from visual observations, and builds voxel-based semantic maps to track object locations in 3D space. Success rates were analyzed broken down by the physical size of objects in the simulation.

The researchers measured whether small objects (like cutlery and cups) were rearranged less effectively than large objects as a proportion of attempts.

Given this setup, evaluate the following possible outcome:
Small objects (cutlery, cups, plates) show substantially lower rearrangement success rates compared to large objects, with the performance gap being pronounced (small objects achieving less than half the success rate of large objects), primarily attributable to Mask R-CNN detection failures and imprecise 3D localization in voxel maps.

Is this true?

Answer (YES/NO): NO